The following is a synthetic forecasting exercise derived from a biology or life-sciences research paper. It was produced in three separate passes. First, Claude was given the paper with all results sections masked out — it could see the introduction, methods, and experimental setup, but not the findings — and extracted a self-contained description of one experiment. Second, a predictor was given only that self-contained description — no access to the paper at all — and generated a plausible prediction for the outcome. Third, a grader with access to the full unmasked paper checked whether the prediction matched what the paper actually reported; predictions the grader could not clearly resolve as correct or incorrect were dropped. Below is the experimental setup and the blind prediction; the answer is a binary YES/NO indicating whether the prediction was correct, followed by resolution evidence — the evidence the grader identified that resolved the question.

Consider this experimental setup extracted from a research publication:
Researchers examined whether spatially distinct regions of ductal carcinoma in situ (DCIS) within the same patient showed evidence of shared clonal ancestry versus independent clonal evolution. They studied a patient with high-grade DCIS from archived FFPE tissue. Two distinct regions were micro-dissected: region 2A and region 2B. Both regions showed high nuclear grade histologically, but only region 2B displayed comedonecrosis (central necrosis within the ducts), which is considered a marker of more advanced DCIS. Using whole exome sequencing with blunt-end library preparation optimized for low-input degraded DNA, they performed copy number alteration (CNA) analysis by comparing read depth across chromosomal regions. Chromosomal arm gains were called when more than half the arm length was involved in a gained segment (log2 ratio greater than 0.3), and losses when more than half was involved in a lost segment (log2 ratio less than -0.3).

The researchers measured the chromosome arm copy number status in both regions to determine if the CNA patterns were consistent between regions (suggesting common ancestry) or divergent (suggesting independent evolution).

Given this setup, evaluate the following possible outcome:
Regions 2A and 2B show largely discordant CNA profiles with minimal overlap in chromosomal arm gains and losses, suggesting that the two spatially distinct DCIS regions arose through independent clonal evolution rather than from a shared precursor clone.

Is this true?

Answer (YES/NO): YES